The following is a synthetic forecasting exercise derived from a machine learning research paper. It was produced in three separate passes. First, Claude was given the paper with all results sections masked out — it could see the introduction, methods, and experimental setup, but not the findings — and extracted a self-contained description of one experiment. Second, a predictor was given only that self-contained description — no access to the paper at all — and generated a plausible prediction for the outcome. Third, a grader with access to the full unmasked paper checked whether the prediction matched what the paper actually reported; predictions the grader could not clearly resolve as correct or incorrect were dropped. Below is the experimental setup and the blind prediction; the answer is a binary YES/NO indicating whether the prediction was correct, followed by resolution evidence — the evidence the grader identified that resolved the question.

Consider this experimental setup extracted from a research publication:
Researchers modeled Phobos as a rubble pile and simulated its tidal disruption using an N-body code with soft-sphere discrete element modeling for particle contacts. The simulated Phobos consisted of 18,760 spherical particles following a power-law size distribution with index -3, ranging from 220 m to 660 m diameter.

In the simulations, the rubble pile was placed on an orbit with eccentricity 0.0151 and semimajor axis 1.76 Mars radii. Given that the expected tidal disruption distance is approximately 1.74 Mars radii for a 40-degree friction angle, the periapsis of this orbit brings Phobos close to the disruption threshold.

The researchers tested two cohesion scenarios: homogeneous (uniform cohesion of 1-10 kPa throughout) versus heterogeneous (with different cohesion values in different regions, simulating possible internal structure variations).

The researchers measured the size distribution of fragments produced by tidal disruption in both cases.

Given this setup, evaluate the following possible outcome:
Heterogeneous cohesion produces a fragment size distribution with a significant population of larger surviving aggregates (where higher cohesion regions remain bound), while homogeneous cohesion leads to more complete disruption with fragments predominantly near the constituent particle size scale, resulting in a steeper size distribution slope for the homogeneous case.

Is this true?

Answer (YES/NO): YES